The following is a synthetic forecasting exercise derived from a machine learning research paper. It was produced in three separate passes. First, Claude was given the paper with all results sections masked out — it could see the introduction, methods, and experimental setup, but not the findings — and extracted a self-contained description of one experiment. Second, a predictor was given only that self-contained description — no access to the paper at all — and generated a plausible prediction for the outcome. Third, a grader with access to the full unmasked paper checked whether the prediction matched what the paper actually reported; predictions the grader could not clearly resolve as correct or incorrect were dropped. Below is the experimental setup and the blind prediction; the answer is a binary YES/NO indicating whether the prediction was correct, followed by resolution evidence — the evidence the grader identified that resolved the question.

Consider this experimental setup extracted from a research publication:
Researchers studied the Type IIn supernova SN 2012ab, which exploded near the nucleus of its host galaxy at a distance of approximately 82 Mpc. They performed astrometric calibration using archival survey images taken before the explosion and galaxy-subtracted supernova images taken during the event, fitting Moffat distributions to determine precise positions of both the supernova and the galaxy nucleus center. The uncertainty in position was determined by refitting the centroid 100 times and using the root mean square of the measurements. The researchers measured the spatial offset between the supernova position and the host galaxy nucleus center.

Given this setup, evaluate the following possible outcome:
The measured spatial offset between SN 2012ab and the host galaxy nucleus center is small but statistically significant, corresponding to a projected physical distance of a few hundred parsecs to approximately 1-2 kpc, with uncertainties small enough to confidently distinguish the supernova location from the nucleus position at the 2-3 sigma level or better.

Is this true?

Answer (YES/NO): YES